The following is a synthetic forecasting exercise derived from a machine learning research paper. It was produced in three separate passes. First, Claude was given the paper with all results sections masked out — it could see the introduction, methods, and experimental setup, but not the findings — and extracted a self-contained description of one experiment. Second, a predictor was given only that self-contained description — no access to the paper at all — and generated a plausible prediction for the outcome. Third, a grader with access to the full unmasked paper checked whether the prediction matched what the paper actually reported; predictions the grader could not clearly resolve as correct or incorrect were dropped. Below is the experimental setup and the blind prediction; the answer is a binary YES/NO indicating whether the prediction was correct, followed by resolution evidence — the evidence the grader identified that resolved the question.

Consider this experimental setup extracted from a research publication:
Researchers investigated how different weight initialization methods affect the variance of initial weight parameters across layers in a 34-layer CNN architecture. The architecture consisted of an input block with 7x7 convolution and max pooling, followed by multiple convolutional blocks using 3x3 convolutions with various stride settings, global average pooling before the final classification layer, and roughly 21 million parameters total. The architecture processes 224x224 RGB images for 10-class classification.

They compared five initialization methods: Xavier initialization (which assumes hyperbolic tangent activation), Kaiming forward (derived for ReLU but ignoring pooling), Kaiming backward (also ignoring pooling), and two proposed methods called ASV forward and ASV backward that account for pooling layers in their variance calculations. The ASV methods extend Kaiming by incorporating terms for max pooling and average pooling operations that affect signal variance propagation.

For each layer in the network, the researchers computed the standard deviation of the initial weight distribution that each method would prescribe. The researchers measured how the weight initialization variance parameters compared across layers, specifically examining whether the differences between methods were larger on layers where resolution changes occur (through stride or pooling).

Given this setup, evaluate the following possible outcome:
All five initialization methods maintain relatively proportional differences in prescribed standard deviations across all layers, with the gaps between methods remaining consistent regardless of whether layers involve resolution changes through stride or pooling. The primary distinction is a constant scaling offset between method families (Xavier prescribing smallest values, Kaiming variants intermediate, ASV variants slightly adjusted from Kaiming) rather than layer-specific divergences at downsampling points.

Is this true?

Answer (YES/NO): NO